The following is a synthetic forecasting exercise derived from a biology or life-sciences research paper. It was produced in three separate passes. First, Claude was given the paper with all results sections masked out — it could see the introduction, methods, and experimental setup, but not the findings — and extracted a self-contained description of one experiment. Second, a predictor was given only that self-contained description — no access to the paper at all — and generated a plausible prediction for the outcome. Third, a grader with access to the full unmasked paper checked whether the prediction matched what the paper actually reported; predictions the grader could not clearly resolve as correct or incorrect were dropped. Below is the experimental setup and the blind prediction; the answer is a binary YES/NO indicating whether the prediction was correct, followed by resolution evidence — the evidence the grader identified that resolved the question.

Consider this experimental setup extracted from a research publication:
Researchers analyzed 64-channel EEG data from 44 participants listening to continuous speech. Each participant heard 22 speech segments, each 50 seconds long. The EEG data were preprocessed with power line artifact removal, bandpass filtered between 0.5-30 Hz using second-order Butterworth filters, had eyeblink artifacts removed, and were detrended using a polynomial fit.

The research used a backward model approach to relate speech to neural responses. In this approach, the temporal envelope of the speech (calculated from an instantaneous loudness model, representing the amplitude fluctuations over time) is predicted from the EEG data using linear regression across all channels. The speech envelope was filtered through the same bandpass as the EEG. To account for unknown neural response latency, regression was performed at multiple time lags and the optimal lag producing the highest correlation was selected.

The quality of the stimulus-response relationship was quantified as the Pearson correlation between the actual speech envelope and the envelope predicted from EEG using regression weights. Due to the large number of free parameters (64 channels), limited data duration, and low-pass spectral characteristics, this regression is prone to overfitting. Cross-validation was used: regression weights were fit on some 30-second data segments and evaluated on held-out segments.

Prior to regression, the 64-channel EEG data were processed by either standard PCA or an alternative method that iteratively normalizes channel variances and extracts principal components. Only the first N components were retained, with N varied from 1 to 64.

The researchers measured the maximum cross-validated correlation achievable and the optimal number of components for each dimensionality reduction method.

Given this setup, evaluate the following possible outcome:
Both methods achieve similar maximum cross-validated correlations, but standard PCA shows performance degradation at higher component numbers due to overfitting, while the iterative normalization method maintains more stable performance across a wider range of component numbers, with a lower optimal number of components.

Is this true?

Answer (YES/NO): NO